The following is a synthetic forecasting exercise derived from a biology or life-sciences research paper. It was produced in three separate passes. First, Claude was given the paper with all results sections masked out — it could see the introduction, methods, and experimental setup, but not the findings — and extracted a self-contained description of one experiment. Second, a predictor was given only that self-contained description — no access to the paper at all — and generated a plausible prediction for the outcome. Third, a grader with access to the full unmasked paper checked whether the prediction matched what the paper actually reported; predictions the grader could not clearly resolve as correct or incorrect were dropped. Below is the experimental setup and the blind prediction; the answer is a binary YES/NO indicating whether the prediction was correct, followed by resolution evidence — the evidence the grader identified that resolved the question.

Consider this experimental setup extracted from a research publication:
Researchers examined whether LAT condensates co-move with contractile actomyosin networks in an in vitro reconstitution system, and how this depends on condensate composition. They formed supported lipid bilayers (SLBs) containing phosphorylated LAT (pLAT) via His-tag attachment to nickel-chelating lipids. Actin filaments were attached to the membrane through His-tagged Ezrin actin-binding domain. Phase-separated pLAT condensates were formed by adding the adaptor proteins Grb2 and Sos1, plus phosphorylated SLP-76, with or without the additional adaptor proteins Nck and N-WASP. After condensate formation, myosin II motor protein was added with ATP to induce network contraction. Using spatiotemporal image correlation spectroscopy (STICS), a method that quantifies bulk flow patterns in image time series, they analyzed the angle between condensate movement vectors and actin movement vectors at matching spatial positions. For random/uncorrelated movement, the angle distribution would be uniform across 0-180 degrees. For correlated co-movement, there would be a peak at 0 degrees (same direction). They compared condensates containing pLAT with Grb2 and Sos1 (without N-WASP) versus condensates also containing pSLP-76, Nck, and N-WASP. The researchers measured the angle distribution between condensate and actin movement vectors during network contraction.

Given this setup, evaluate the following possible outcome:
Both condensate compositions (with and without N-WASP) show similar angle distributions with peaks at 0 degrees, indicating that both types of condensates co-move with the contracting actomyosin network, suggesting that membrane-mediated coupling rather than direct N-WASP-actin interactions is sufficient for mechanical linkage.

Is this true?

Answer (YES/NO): NO